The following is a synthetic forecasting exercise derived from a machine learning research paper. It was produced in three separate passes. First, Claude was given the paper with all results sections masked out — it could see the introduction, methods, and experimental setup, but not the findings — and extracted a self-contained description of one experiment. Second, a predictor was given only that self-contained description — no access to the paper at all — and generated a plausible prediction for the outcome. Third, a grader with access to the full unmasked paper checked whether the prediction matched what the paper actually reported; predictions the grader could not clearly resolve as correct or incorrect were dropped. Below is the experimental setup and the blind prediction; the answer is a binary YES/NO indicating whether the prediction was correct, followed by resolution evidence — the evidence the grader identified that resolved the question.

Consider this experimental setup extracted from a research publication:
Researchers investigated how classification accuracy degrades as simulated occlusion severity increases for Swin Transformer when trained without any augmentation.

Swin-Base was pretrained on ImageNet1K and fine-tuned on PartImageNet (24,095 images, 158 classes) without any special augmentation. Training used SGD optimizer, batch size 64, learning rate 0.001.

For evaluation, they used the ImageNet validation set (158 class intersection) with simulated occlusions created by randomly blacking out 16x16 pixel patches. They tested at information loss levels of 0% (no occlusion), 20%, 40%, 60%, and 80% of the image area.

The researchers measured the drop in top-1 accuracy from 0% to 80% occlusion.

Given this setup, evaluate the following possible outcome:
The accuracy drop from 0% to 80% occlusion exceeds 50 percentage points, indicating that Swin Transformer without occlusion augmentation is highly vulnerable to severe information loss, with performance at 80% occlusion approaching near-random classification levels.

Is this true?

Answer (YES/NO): NO